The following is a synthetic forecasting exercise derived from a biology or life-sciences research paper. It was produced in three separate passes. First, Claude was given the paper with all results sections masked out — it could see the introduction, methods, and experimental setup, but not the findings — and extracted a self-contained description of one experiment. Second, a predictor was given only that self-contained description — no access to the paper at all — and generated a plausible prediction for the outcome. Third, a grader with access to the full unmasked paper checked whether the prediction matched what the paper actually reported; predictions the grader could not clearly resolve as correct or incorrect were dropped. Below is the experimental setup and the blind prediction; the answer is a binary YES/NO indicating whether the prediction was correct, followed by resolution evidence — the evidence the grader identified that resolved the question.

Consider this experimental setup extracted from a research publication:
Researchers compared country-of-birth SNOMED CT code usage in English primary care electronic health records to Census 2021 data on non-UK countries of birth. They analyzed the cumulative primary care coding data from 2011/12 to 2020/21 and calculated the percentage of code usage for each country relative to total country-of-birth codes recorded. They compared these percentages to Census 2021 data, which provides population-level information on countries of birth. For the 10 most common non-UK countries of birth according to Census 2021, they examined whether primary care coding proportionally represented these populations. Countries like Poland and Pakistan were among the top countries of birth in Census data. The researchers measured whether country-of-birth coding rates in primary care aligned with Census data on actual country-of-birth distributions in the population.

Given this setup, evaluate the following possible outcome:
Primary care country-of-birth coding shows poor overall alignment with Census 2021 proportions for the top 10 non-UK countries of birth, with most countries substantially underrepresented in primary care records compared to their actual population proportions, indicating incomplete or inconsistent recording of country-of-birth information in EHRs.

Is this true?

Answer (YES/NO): NO